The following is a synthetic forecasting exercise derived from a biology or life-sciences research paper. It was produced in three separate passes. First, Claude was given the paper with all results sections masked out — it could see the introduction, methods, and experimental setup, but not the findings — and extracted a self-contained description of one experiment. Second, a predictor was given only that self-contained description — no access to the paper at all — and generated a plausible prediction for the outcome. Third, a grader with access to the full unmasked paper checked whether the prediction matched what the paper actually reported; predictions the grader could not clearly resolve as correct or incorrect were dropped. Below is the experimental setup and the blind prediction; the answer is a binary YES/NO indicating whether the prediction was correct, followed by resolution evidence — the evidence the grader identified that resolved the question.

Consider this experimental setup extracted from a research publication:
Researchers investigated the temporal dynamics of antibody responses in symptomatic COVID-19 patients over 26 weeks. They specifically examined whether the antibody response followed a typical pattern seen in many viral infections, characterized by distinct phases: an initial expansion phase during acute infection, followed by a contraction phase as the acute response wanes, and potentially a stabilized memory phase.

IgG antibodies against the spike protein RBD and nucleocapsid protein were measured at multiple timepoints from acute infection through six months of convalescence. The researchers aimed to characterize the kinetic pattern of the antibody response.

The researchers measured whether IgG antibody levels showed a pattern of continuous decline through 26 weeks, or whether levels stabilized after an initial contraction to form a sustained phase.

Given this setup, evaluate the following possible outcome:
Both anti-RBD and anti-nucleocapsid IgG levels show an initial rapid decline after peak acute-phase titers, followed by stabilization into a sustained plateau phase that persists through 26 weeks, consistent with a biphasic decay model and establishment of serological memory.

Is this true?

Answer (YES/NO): YES